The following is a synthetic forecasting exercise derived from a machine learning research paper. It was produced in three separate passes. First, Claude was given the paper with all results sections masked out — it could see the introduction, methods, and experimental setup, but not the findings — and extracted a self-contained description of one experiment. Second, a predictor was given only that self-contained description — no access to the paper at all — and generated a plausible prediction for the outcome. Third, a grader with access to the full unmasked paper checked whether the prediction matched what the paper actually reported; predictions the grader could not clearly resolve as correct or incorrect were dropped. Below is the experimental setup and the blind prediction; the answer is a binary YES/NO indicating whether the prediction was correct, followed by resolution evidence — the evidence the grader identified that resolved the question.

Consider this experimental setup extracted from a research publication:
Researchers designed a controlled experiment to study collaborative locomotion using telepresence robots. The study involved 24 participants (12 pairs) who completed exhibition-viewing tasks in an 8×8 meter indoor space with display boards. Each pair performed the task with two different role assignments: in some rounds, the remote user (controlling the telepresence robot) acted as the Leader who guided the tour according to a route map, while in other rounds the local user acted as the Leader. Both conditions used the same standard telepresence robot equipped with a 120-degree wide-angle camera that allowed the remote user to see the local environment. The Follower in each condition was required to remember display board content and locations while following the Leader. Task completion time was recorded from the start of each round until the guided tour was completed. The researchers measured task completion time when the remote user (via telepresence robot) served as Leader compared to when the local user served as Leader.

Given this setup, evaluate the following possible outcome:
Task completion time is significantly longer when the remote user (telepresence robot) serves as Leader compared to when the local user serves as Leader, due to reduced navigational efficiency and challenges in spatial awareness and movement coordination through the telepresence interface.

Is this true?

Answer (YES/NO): NO